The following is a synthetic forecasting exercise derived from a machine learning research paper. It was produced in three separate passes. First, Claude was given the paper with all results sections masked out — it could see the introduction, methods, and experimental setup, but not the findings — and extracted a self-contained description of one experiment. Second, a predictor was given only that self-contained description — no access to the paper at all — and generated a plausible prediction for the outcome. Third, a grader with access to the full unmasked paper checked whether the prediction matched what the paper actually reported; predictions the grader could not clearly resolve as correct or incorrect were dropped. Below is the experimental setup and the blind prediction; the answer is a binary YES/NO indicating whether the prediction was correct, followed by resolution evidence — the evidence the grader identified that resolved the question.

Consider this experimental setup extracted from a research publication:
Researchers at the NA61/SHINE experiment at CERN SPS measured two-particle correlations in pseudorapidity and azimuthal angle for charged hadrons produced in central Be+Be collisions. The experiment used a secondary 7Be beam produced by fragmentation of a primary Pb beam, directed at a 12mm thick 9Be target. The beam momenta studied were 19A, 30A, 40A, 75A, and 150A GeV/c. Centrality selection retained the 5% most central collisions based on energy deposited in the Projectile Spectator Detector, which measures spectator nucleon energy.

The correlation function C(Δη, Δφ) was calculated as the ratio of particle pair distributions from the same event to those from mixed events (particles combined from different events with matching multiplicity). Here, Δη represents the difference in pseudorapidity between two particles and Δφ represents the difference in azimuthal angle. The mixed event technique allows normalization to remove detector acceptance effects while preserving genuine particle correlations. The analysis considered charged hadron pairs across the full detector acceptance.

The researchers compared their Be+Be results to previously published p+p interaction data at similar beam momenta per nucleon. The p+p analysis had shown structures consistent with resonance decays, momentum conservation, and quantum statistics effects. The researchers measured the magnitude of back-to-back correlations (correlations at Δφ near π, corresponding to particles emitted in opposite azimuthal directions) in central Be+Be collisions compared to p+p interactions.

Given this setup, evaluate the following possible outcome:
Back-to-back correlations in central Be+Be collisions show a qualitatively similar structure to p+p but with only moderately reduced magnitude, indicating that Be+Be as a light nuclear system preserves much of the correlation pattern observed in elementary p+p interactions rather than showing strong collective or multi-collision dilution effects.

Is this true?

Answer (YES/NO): NO